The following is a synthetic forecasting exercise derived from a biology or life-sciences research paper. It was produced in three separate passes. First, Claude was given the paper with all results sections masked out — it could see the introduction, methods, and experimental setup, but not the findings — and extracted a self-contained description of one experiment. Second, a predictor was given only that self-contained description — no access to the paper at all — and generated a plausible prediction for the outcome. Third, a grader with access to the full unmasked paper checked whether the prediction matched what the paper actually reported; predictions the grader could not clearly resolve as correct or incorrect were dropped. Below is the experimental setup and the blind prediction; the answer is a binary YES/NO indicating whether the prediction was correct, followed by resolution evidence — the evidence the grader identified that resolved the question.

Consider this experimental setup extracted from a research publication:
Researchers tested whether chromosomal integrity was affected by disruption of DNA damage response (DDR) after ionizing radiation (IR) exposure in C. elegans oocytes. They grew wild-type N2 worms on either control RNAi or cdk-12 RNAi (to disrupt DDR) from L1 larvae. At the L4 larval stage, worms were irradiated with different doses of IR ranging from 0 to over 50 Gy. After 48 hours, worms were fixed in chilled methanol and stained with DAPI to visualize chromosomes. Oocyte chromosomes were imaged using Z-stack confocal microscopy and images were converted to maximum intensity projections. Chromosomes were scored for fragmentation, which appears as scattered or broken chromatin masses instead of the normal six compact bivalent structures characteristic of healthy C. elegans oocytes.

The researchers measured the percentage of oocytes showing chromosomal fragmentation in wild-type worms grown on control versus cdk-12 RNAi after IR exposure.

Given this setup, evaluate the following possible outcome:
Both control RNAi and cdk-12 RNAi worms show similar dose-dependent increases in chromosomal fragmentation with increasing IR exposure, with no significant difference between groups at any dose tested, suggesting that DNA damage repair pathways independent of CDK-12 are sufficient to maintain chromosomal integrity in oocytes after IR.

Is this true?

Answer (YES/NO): NO